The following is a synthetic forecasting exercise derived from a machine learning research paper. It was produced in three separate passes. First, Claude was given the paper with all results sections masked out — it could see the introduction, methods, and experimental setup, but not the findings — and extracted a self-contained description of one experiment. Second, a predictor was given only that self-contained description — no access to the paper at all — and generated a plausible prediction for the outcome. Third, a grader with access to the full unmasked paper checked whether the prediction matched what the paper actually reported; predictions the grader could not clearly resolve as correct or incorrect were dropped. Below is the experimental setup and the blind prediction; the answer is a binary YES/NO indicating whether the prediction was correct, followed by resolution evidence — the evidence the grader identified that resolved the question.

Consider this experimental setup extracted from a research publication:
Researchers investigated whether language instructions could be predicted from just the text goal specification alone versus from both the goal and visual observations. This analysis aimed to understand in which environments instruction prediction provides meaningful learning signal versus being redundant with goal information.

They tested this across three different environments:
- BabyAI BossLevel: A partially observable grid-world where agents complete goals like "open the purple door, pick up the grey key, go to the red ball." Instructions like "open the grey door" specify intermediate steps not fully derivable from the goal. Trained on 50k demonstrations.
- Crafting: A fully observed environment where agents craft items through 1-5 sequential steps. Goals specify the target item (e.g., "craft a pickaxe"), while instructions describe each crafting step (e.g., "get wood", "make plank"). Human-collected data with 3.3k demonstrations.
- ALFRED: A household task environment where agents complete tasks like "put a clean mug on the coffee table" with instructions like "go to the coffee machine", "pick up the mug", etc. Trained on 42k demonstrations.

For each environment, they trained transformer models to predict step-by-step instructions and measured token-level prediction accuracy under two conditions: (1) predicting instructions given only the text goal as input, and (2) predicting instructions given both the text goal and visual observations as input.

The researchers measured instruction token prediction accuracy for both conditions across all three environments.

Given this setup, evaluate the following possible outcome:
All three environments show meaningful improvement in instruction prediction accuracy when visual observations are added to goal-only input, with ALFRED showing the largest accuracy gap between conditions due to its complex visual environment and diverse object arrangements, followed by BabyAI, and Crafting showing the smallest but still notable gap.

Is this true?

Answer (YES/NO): NO